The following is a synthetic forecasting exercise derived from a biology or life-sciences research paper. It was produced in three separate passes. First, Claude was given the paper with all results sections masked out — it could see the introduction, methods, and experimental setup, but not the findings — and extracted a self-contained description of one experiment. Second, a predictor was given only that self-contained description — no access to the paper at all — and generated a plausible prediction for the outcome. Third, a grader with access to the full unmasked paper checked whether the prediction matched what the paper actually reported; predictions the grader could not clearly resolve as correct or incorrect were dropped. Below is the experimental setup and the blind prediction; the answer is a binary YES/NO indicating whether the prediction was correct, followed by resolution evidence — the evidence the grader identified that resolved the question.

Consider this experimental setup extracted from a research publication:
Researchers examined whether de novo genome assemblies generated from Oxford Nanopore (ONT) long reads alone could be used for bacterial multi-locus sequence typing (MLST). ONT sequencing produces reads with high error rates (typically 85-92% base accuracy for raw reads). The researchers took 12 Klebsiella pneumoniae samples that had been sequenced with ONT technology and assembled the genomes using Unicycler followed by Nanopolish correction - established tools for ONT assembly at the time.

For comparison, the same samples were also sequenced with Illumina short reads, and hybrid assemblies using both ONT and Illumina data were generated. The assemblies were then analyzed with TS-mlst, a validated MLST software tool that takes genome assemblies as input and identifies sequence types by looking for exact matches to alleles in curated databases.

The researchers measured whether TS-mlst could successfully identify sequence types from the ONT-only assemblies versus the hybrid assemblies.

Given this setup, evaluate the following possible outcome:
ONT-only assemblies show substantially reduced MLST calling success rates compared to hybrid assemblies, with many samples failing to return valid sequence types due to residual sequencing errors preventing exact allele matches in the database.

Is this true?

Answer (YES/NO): YES